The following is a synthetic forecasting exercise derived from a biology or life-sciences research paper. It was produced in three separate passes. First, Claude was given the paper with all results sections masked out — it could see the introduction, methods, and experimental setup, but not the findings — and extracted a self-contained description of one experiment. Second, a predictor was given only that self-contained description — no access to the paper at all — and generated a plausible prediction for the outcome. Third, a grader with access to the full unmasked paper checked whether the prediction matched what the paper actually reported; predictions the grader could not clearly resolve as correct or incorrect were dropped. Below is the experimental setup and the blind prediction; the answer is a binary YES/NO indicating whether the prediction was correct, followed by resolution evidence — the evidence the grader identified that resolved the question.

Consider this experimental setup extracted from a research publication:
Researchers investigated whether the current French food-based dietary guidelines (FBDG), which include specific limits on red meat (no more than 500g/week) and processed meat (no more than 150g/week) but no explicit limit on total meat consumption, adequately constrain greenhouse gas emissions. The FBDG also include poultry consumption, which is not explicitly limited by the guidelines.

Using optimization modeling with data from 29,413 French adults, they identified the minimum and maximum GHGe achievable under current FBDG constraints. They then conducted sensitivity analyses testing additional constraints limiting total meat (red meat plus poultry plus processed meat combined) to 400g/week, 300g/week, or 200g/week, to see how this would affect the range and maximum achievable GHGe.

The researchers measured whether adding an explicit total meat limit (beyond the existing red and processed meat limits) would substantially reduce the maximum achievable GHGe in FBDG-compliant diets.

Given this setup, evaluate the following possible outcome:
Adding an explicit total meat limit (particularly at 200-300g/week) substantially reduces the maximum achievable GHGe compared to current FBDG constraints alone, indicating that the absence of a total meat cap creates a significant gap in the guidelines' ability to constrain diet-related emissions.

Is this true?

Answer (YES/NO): YES